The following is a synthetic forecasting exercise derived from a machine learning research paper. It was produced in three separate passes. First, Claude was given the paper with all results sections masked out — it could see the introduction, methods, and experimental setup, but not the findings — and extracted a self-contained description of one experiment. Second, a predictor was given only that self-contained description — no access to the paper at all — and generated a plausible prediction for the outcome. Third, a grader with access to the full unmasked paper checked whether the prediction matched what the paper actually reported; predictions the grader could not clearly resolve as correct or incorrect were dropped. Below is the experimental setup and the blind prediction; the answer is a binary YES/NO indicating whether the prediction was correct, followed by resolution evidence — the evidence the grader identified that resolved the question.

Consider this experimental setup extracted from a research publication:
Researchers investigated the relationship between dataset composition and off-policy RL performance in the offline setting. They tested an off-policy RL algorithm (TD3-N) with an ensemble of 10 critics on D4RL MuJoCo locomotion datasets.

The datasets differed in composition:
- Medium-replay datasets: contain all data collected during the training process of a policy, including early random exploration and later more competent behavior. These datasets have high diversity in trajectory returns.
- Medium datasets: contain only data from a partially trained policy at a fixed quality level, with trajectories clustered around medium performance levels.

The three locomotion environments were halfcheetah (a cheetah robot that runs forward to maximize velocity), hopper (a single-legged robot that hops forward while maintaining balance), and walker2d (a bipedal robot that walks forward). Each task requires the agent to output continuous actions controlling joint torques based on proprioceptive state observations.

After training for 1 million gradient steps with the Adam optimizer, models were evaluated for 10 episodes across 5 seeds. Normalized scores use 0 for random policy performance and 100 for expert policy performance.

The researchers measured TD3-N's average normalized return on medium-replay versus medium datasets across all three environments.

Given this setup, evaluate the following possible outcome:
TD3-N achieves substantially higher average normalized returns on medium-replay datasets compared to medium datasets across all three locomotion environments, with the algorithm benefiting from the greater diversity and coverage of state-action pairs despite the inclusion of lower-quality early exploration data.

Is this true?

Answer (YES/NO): NO